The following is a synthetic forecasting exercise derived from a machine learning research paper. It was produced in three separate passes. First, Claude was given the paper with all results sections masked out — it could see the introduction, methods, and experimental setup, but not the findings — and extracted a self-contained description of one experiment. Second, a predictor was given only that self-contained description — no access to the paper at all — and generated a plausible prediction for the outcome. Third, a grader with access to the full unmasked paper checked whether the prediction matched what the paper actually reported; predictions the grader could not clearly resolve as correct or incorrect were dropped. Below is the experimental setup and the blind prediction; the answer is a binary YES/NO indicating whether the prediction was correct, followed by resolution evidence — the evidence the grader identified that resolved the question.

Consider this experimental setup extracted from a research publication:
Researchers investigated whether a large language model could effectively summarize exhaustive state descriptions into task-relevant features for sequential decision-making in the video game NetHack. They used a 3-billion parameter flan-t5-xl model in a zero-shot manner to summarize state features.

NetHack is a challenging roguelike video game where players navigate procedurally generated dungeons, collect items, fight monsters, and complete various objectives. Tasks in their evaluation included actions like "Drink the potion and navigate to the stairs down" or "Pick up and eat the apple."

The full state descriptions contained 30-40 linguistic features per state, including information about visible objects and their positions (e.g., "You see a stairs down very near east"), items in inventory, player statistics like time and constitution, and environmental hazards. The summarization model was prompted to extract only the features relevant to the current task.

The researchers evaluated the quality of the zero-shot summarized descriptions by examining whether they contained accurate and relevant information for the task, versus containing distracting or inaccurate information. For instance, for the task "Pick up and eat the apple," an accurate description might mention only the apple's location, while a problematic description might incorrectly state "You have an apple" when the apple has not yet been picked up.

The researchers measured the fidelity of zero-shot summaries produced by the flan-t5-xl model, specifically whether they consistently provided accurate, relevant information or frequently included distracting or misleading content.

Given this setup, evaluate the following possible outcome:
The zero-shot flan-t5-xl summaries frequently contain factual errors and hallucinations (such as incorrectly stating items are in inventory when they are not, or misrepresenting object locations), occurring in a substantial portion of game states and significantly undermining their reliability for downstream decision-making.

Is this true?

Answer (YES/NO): YES